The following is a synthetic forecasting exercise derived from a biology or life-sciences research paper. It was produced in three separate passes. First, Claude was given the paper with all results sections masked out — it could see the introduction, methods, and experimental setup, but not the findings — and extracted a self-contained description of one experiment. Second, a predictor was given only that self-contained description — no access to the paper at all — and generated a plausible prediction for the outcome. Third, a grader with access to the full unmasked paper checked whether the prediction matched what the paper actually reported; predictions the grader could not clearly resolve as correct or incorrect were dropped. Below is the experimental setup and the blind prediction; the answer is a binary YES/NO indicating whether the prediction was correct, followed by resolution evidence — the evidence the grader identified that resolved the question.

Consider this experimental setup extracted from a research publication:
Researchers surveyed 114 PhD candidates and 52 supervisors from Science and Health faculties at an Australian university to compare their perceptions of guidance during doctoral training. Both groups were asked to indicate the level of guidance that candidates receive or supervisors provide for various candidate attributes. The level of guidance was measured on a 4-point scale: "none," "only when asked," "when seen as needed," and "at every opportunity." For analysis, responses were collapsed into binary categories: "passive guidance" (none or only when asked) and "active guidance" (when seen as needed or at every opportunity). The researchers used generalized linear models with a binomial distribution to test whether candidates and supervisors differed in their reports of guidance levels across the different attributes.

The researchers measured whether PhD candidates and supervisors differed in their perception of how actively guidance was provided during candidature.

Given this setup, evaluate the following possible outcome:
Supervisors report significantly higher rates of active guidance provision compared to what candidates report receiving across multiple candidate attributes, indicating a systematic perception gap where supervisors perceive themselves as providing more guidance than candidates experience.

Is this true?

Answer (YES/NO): YES